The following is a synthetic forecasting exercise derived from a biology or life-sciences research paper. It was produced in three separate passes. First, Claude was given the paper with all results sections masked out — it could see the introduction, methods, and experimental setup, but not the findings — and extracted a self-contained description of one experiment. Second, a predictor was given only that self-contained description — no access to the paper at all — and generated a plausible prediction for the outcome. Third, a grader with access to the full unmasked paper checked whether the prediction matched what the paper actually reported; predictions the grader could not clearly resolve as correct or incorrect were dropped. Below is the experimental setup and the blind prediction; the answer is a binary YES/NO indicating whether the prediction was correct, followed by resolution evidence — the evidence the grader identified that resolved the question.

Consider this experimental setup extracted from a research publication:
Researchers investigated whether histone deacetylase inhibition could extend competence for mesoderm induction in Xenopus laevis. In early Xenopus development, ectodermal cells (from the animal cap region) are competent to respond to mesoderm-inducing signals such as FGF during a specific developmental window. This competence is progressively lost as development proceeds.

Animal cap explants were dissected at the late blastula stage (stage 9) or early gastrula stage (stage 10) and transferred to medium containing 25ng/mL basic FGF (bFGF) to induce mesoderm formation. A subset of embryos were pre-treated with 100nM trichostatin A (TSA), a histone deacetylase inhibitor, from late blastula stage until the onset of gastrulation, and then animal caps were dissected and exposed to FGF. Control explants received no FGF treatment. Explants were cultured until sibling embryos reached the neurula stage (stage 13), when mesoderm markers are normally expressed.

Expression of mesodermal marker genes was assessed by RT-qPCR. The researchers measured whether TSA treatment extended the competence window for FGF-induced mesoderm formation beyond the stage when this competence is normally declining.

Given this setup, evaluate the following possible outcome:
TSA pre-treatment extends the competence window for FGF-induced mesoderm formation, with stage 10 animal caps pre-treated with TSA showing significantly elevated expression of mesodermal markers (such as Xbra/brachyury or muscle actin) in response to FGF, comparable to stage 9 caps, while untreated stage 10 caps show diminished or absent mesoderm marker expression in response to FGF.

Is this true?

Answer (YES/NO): NO